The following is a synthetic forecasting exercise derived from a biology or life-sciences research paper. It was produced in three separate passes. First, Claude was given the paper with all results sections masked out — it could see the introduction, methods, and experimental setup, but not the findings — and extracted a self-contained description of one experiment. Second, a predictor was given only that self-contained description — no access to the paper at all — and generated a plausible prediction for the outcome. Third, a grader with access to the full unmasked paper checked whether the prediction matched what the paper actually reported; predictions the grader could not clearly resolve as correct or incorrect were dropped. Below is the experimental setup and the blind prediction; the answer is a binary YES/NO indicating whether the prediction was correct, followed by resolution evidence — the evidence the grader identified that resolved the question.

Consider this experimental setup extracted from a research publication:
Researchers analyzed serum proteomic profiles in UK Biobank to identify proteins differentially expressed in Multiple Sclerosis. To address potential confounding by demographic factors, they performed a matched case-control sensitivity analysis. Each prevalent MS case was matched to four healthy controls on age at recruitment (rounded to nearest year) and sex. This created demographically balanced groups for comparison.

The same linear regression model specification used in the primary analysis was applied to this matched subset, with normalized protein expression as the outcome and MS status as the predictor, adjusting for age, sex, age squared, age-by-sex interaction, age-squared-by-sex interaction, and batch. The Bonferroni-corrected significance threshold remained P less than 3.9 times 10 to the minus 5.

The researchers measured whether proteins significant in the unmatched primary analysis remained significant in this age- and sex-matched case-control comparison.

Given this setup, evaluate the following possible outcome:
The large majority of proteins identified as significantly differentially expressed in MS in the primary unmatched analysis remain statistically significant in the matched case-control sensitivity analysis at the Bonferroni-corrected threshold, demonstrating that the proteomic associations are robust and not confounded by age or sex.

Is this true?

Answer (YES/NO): NO